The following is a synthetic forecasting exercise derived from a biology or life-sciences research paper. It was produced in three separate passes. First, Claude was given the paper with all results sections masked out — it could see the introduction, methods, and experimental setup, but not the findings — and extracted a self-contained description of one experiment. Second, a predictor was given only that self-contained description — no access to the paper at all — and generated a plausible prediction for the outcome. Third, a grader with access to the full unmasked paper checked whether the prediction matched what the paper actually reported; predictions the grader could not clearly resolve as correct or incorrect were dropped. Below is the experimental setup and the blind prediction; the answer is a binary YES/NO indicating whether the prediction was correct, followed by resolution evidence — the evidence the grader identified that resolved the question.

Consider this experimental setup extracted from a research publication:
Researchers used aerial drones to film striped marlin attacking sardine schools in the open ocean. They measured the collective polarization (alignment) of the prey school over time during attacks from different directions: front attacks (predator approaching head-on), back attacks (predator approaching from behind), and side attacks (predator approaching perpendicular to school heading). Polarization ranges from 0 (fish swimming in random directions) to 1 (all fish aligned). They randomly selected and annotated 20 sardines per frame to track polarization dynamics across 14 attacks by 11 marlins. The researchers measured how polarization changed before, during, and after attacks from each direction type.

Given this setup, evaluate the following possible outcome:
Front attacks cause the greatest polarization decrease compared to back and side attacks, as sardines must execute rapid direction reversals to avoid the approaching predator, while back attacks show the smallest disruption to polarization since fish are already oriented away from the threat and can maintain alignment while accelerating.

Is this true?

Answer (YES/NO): NO